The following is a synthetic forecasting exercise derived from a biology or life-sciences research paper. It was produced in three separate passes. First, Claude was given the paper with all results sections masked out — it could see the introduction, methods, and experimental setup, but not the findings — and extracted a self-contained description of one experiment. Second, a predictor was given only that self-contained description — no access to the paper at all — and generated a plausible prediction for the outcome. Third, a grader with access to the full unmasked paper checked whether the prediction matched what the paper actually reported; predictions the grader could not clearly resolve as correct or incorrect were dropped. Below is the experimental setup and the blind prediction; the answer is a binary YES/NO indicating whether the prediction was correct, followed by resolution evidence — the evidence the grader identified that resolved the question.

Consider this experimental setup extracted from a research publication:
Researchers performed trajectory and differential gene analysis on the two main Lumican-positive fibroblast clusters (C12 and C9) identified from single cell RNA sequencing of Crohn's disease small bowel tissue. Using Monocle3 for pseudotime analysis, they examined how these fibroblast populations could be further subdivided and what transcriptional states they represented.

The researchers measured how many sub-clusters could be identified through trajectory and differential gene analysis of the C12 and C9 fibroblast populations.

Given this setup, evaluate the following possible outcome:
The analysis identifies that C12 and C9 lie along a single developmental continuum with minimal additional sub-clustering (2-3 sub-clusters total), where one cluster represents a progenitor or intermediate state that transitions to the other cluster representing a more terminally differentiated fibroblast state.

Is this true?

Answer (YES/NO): NO